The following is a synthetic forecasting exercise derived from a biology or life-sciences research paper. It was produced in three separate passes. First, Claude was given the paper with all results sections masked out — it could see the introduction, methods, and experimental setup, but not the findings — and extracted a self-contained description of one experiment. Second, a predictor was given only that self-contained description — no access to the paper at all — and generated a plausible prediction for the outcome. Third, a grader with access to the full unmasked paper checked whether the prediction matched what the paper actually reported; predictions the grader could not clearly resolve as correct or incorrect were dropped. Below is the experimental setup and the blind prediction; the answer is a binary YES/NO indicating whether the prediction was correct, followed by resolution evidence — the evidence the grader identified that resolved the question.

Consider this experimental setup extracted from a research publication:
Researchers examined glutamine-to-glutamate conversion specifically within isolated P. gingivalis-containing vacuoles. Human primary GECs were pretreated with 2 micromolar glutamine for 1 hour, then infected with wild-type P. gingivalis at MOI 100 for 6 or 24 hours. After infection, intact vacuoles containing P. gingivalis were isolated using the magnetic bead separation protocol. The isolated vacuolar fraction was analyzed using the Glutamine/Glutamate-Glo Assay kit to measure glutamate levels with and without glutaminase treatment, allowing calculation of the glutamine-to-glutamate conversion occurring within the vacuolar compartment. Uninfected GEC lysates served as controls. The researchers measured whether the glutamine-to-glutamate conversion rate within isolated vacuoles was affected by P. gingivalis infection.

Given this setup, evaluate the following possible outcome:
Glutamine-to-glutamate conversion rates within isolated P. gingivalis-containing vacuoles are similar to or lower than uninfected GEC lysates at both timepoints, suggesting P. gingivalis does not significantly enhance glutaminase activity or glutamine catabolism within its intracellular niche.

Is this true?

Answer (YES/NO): NO